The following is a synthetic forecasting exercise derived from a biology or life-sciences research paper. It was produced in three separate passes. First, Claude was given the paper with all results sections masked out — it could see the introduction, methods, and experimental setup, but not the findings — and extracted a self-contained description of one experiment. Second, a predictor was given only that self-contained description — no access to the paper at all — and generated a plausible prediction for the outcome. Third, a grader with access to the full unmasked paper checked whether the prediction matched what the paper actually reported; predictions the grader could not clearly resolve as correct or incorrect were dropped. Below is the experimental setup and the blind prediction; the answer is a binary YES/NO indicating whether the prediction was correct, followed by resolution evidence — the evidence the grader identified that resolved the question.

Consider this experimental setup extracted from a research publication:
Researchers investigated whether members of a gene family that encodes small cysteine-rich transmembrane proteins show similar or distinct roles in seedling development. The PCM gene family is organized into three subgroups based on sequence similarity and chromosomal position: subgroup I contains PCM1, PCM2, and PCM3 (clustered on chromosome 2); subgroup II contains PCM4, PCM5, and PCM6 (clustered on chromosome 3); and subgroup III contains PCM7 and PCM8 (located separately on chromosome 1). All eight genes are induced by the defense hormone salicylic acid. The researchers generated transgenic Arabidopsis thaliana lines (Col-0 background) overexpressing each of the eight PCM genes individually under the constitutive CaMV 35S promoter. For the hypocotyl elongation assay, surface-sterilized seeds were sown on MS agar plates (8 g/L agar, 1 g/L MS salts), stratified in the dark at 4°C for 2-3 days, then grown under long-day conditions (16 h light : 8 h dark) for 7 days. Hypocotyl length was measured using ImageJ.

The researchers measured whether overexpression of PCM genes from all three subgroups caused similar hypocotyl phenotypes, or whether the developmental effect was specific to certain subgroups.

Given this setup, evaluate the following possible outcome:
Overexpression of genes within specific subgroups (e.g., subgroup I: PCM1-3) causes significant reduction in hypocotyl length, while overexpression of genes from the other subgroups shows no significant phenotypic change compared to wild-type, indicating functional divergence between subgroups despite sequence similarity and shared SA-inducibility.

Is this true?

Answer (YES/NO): NO